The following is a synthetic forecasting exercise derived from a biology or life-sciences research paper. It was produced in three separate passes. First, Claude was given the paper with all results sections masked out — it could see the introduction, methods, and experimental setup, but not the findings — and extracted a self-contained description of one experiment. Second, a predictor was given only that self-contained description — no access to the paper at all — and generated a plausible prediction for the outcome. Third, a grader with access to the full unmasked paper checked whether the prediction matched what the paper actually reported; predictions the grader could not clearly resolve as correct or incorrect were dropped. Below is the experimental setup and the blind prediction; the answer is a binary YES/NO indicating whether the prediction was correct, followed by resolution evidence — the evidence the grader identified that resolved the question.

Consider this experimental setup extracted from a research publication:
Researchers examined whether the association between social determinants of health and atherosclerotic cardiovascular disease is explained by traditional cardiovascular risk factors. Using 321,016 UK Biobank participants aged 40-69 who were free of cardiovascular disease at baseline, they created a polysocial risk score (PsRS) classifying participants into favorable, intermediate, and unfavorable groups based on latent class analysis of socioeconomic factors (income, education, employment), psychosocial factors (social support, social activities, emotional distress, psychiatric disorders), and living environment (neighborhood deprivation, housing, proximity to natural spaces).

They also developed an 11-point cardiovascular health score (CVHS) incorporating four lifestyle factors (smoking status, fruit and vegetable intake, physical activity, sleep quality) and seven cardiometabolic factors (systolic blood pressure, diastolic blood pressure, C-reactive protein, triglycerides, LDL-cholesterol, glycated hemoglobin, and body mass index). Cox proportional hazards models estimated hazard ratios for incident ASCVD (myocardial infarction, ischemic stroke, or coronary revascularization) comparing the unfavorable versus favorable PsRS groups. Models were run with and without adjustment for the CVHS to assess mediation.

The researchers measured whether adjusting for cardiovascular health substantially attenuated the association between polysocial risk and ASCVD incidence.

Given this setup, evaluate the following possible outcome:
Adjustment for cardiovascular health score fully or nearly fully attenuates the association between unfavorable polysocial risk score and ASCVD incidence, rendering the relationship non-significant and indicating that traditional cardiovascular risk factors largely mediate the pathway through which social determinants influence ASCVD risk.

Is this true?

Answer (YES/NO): NO